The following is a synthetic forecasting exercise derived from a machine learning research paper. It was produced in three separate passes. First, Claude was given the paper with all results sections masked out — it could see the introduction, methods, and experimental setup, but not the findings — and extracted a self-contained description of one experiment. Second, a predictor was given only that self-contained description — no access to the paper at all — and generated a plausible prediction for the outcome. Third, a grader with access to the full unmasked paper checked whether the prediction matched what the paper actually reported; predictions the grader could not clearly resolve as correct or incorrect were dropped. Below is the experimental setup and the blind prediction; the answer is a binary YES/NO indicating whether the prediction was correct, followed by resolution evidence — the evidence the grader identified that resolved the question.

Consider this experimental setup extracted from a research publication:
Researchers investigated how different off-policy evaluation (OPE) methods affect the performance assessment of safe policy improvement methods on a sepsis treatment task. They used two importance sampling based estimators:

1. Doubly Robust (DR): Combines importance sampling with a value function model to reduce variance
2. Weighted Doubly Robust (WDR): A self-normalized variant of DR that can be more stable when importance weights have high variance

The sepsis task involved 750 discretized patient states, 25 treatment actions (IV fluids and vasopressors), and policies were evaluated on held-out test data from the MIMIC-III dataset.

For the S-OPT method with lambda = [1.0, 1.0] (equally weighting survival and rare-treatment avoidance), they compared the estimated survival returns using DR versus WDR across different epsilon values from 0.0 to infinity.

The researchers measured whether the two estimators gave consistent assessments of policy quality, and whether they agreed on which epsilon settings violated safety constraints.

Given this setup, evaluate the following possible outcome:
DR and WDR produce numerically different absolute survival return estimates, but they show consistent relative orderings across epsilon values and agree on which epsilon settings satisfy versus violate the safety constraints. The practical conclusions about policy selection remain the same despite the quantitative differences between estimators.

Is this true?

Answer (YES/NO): YES